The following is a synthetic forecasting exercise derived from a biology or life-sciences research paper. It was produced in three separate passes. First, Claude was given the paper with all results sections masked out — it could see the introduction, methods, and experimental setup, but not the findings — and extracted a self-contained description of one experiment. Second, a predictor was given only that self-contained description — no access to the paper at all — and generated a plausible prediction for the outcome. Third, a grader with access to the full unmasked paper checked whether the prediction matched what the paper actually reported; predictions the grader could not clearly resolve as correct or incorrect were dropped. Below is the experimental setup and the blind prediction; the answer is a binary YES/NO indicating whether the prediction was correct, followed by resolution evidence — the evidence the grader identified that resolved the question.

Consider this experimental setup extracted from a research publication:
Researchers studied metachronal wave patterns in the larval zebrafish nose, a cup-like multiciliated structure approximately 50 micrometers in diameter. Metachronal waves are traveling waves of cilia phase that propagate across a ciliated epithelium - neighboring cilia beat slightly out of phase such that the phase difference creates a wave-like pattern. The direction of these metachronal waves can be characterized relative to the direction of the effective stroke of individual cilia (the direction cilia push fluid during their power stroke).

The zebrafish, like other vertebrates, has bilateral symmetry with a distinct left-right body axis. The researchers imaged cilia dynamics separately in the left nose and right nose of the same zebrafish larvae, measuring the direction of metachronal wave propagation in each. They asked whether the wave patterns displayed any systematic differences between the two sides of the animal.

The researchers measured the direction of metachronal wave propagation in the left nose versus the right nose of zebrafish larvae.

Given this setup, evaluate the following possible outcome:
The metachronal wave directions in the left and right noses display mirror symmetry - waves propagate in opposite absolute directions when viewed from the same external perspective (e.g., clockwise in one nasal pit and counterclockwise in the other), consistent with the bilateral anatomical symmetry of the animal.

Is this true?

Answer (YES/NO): NO